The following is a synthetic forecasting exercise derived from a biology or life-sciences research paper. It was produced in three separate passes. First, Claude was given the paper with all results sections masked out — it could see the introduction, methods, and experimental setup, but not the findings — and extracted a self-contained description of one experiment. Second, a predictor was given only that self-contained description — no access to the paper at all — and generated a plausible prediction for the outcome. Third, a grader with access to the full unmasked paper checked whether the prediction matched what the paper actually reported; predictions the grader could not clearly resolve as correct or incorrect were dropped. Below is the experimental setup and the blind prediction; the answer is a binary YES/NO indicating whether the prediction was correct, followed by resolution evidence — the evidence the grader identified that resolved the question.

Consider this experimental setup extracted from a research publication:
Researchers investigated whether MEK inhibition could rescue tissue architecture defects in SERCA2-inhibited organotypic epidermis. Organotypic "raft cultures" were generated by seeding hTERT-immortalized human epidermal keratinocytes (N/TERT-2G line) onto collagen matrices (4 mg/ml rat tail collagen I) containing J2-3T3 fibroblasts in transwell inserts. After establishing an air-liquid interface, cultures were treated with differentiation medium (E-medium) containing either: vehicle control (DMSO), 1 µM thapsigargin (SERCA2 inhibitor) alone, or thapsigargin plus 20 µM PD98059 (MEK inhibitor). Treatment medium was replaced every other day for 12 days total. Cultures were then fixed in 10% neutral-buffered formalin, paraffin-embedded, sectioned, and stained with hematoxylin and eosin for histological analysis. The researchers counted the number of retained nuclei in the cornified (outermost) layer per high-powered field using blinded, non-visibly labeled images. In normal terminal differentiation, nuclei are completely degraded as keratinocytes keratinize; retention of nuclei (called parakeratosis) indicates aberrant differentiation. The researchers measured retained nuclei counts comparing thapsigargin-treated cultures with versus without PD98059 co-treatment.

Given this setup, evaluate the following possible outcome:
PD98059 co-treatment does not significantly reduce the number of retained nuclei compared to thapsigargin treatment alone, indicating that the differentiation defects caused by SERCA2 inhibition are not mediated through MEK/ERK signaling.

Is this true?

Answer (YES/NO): NO